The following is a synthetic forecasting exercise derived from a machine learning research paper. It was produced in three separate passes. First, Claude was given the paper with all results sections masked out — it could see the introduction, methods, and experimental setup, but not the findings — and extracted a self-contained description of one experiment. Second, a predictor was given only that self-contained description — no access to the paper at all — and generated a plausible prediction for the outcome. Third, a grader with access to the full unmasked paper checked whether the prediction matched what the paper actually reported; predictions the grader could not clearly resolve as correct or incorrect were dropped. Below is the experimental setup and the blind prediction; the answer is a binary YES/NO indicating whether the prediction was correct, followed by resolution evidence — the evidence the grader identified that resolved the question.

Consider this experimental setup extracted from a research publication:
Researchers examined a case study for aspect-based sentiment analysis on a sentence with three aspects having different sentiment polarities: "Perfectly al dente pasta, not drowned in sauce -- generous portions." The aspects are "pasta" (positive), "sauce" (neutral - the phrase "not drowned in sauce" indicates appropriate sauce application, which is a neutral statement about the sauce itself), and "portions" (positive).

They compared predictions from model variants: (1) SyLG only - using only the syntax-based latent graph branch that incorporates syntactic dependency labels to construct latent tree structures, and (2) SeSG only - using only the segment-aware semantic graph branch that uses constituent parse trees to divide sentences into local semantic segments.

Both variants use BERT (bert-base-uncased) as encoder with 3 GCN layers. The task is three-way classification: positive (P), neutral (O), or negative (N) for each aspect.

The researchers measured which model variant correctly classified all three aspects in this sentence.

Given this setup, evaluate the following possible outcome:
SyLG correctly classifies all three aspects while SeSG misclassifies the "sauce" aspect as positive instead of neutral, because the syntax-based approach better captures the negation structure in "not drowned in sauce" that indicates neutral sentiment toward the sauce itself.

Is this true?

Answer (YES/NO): NO